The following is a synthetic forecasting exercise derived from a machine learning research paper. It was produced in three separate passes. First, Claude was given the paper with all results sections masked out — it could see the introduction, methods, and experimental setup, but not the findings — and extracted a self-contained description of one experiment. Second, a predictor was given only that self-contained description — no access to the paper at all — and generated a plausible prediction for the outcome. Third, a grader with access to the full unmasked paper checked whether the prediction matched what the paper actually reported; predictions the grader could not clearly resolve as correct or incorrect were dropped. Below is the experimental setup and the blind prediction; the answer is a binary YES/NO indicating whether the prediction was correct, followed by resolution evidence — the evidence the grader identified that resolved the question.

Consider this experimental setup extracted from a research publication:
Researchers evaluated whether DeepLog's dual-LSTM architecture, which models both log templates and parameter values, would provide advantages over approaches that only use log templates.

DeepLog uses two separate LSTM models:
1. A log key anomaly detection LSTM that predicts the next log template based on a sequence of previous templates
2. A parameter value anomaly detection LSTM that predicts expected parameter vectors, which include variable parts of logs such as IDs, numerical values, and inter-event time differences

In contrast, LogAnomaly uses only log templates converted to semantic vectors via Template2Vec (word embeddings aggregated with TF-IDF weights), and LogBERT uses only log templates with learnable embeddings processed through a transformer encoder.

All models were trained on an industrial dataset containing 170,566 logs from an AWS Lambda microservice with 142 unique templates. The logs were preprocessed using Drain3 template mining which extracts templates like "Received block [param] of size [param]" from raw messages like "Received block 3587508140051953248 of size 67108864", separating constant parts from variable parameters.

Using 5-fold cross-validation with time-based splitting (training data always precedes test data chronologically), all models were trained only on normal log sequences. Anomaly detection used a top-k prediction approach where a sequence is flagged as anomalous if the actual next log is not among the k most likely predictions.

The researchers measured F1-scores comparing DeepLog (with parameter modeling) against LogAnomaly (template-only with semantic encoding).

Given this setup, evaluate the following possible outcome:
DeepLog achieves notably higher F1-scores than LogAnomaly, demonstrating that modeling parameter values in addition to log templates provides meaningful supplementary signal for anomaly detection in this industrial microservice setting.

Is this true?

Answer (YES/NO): NO